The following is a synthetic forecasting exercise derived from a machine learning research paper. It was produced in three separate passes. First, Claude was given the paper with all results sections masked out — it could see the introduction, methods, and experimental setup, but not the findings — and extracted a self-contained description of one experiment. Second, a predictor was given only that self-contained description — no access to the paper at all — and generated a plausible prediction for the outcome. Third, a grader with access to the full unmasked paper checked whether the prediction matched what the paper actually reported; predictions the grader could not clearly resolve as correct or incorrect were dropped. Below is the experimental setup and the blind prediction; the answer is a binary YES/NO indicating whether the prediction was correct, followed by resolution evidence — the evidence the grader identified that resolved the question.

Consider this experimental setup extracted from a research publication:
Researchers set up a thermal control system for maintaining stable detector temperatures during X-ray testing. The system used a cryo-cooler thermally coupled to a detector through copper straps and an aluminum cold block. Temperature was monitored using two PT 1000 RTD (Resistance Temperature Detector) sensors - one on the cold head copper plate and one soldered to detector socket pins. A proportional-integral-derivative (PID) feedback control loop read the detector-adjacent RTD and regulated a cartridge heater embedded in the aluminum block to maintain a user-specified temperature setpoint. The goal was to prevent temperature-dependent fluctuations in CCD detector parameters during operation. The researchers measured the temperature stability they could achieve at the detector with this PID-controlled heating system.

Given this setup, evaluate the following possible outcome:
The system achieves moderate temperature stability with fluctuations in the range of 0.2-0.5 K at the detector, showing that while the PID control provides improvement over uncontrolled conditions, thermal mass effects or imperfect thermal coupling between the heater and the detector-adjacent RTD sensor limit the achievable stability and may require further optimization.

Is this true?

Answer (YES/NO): NO